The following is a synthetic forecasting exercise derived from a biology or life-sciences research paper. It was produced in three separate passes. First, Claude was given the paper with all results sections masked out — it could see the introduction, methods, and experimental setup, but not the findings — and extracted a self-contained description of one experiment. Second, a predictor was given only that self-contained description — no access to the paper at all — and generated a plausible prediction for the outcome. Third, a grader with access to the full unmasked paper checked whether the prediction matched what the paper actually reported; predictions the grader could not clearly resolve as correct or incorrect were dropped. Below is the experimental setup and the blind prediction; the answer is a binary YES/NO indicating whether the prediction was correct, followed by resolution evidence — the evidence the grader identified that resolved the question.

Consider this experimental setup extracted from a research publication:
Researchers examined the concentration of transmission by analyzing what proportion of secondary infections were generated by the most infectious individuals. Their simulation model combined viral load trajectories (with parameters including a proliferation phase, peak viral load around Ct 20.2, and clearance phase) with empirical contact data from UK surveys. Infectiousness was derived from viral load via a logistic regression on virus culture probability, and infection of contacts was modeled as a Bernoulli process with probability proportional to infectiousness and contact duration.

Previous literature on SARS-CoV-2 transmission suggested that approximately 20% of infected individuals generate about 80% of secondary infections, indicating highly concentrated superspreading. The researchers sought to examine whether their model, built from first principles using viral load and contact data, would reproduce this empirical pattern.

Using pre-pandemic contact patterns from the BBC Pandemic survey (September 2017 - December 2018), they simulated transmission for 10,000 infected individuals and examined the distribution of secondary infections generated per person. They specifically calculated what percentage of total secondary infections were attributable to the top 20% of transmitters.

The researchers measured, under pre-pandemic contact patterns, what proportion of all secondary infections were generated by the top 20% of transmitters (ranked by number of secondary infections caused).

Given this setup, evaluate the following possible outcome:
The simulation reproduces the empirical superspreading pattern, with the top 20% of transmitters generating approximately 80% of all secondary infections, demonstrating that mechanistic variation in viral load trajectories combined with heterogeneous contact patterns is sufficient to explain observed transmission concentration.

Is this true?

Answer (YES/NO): NO